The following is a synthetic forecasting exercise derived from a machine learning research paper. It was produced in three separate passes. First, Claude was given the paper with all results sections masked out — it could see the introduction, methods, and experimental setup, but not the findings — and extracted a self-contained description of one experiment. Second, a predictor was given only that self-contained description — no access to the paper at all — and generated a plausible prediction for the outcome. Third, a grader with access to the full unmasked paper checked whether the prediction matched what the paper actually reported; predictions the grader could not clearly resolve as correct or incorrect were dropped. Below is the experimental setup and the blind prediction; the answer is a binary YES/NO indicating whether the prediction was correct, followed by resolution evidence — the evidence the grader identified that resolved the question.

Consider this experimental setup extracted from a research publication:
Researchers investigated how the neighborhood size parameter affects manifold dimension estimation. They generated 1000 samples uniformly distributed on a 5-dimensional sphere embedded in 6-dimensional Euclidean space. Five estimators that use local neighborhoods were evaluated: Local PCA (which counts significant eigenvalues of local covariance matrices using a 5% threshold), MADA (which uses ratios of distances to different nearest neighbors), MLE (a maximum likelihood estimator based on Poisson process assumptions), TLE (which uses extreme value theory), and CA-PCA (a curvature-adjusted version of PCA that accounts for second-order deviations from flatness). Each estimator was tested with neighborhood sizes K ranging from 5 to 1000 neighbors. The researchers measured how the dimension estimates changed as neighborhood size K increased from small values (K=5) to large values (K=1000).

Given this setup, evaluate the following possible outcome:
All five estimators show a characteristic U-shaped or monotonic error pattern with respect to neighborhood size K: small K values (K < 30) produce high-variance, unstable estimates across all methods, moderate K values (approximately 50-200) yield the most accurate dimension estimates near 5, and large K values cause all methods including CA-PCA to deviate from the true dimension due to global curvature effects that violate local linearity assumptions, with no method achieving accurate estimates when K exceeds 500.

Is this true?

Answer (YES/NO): NO